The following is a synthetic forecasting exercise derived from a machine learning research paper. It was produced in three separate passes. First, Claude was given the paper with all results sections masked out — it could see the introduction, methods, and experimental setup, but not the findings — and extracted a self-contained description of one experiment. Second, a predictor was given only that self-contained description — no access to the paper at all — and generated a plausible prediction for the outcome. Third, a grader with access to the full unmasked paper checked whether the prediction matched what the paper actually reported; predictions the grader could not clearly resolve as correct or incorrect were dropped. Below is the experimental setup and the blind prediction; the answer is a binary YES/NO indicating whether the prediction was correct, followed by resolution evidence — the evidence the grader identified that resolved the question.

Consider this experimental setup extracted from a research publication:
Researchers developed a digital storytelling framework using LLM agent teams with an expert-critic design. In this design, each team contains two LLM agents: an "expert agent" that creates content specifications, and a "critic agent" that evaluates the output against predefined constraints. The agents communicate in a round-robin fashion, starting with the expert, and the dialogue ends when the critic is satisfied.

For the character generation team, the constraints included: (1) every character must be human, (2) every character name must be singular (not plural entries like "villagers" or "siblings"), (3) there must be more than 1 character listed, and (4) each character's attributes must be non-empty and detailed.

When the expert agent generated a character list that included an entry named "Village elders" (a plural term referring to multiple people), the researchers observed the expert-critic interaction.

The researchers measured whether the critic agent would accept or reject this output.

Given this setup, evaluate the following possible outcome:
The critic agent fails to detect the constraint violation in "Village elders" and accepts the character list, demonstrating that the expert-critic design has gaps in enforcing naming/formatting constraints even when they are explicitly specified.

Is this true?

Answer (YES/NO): NO